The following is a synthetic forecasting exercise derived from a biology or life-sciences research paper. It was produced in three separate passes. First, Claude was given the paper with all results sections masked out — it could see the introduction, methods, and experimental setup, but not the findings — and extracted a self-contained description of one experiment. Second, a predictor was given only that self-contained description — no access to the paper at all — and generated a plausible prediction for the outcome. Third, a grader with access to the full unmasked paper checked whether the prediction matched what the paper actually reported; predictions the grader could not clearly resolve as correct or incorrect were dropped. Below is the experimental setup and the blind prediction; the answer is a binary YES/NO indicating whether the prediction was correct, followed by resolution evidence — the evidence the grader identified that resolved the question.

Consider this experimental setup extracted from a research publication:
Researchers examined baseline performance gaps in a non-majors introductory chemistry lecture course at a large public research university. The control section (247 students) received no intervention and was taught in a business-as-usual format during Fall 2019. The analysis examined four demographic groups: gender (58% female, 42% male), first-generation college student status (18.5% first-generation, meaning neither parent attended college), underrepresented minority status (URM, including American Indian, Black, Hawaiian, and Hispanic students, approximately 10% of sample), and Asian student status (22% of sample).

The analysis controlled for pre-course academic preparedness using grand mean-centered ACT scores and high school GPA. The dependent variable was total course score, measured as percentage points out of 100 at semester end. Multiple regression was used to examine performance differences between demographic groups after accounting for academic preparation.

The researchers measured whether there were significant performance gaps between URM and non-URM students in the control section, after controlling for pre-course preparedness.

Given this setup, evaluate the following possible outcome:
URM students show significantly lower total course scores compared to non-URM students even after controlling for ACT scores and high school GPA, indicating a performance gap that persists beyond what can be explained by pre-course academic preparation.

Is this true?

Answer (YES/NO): YES